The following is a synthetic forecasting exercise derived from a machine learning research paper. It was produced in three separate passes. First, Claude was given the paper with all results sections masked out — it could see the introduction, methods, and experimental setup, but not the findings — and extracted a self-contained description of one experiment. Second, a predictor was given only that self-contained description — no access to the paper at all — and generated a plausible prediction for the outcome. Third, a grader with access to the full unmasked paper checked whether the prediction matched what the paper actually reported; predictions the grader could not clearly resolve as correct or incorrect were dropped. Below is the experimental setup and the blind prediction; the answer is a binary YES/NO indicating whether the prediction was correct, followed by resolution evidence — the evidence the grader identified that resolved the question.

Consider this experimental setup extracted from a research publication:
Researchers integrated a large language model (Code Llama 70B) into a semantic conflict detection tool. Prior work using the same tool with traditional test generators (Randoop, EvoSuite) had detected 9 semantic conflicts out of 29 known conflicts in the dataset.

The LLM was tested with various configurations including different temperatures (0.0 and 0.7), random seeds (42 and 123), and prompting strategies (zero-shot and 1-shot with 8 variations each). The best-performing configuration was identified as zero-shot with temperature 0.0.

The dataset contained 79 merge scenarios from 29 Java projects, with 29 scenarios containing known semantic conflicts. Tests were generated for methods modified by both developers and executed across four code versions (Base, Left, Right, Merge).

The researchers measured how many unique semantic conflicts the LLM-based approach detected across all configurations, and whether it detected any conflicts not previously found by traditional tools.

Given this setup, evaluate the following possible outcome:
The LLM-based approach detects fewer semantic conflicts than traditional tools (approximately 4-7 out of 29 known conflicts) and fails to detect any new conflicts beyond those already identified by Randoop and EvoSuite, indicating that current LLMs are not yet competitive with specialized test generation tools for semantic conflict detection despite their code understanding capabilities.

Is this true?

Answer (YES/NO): NO